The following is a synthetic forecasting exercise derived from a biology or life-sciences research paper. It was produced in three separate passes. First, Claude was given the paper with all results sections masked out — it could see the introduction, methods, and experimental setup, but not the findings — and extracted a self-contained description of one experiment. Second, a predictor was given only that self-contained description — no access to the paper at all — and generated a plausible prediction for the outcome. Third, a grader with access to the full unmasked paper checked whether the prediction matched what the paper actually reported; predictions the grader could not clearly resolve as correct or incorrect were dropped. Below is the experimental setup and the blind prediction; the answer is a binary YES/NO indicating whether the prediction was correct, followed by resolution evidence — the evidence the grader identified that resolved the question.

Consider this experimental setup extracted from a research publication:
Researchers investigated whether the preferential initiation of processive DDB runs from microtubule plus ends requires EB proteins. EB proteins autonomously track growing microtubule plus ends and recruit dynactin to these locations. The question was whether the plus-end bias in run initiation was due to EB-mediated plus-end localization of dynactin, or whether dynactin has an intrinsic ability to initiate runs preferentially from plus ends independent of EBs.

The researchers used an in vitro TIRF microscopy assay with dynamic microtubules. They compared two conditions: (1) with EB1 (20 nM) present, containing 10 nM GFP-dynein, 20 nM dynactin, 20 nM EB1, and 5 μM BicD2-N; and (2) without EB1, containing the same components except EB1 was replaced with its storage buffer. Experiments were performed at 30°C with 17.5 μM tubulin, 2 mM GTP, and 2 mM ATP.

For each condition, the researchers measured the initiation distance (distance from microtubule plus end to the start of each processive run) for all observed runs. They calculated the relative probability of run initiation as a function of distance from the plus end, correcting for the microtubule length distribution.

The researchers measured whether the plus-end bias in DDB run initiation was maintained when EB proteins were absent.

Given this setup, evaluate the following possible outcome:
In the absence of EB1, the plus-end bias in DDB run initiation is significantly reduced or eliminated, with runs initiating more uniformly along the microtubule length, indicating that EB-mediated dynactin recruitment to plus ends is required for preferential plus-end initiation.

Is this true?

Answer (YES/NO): NO